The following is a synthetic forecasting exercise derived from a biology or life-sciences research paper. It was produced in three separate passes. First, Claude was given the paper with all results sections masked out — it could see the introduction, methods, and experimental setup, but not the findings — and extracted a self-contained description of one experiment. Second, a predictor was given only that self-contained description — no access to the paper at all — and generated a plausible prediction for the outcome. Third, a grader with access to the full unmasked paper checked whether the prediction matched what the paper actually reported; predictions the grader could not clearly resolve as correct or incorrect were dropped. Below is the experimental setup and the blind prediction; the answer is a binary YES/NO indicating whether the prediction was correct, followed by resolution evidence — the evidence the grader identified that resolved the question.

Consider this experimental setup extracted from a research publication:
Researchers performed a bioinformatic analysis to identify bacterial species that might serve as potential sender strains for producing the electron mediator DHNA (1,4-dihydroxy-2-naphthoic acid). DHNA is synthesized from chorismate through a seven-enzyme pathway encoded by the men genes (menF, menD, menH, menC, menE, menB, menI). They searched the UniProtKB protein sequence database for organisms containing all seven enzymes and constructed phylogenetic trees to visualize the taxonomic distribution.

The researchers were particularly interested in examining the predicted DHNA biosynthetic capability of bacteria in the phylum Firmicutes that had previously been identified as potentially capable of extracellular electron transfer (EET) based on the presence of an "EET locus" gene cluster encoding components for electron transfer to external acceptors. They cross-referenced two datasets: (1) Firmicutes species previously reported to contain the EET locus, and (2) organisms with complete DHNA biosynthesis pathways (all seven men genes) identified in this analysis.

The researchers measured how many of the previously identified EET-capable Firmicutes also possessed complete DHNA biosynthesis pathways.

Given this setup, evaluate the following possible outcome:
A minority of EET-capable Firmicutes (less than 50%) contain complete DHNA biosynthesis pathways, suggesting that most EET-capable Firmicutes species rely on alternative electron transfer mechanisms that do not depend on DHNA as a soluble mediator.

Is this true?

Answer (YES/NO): NO